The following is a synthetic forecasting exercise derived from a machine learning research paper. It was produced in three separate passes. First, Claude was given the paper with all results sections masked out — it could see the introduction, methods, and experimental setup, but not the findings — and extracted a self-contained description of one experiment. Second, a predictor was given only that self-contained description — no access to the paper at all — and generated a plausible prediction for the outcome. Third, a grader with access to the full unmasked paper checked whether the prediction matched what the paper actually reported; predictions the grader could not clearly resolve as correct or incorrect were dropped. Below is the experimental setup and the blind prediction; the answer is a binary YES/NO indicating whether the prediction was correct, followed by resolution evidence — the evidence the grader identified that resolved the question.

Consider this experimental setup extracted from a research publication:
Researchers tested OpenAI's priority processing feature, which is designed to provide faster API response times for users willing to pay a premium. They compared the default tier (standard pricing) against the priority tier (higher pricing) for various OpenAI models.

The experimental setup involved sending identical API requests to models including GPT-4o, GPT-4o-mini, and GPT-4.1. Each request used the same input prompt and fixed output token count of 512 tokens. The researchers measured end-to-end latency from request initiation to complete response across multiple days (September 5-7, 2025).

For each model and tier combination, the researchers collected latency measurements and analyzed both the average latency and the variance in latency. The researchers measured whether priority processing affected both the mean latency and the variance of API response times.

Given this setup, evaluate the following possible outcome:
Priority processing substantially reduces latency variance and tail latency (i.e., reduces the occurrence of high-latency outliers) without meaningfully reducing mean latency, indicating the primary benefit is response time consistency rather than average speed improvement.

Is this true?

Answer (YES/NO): NO